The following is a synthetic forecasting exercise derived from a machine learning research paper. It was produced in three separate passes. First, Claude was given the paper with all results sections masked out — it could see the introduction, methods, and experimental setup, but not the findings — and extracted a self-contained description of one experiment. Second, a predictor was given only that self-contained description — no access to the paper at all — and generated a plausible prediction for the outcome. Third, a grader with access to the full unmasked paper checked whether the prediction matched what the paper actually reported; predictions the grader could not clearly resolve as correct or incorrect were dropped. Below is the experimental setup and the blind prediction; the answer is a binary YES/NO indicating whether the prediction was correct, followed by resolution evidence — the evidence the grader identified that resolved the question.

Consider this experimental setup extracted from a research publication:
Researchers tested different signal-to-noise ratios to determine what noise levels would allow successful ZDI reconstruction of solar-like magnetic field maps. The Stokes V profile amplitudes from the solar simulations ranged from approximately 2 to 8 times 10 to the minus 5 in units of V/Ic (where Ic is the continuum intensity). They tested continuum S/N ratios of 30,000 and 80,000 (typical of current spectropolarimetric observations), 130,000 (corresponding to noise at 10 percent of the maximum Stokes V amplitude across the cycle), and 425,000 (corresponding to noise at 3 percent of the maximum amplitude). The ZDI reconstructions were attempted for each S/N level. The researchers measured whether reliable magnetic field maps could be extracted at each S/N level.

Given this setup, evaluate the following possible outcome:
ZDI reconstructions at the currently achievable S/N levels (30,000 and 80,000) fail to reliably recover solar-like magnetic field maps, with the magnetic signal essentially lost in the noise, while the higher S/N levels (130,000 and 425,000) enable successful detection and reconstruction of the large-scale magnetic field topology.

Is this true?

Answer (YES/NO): YES